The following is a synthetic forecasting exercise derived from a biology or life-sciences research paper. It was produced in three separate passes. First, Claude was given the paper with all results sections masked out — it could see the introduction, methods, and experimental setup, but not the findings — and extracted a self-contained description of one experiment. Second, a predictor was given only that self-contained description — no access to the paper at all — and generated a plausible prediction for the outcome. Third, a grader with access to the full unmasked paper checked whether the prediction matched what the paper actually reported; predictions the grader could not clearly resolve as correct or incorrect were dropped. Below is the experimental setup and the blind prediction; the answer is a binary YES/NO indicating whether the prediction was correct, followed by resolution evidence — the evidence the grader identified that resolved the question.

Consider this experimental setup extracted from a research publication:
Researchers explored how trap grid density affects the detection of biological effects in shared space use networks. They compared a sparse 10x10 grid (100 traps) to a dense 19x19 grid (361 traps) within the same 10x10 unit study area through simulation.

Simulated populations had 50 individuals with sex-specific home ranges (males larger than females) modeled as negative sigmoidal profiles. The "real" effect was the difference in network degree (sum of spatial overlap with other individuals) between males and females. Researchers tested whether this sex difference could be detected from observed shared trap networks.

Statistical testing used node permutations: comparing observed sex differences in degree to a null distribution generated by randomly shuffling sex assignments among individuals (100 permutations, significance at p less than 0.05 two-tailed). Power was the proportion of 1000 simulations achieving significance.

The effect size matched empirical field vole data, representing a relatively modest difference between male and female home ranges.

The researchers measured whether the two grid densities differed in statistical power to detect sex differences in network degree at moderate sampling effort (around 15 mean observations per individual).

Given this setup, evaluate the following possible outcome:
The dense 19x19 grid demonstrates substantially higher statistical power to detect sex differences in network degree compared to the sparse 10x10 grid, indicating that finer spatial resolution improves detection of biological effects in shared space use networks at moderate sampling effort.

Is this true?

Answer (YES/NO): NO